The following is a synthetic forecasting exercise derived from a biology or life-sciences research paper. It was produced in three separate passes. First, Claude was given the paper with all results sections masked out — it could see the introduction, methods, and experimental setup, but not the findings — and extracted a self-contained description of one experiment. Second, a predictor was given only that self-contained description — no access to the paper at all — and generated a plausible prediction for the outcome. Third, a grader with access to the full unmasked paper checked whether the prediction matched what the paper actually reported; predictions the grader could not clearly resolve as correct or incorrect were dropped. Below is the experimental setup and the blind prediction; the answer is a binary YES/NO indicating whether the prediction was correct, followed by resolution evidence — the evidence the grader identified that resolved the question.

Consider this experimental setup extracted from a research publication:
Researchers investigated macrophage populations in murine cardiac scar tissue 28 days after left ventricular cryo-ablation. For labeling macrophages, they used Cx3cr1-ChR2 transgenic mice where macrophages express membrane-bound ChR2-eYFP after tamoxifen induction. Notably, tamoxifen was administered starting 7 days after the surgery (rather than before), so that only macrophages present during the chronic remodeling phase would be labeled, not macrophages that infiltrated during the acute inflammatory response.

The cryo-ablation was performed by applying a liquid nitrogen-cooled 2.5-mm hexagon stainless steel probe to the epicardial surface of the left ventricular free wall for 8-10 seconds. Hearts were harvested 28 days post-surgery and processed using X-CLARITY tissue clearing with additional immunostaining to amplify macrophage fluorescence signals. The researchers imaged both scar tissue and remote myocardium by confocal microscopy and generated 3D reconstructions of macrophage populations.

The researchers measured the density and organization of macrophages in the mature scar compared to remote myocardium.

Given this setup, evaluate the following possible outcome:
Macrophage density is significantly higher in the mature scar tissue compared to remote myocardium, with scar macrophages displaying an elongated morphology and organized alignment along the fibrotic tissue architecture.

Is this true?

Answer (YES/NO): NO